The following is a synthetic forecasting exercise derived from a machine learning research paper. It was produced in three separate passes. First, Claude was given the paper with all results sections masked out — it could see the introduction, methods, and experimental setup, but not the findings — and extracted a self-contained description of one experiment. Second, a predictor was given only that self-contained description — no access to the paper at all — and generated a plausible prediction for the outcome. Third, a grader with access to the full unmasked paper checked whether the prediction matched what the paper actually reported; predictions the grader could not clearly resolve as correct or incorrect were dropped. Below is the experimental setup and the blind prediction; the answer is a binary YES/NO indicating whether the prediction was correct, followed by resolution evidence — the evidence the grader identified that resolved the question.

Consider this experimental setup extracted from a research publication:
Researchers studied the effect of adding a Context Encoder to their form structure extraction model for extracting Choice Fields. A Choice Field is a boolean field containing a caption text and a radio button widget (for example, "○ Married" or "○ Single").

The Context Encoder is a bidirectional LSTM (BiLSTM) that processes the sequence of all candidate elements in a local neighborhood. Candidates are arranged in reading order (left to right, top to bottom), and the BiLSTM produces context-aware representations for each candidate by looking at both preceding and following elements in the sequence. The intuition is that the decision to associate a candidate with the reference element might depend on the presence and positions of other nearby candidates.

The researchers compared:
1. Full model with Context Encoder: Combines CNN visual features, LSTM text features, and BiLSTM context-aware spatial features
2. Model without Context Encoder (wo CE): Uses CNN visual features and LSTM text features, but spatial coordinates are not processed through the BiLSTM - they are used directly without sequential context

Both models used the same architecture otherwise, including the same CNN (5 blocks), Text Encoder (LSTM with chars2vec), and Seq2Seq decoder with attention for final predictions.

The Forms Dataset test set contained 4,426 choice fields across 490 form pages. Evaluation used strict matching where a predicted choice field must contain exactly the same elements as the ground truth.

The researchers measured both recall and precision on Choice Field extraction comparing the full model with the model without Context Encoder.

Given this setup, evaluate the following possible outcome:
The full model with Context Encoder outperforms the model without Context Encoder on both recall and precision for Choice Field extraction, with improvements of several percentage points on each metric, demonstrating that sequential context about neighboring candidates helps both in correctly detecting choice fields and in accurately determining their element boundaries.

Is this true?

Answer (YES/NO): NO